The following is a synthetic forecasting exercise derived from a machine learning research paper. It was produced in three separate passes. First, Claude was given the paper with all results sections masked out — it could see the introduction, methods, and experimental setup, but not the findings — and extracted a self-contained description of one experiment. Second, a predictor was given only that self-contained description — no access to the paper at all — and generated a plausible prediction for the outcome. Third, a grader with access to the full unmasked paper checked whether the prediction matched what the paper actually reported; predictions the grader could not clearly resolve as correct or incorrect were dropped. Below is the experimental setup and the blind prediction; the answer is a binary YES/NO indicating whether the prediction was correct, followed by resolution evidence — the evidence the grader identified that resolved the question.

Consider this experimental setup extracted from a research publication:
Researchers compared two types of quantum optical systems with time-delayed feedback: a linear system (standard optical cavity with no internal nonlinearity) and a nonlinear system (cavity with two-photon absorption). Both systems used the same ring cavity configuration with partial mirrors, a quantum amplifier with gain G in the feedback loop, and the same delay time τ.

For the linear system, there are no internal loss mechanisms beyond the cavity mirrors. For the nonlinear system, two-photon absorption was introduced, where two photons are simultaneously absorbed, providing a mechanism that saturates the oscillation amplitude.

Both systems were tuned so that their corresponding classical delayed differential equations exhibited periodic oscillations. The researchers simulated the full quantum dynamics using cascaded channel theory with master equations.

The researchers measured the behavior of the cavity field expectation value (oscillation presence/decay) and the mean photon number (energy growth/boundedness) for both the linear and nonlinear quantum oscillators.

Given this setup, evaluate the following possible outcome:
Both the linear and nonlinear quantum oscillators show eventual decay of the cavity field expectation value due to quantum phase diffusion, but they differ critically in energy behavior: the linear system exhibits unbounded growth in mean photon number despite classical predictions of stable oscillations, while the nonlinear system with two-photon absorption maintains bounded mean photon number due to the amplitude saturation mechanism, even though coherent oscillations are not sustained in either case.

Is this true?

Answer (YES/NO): NO